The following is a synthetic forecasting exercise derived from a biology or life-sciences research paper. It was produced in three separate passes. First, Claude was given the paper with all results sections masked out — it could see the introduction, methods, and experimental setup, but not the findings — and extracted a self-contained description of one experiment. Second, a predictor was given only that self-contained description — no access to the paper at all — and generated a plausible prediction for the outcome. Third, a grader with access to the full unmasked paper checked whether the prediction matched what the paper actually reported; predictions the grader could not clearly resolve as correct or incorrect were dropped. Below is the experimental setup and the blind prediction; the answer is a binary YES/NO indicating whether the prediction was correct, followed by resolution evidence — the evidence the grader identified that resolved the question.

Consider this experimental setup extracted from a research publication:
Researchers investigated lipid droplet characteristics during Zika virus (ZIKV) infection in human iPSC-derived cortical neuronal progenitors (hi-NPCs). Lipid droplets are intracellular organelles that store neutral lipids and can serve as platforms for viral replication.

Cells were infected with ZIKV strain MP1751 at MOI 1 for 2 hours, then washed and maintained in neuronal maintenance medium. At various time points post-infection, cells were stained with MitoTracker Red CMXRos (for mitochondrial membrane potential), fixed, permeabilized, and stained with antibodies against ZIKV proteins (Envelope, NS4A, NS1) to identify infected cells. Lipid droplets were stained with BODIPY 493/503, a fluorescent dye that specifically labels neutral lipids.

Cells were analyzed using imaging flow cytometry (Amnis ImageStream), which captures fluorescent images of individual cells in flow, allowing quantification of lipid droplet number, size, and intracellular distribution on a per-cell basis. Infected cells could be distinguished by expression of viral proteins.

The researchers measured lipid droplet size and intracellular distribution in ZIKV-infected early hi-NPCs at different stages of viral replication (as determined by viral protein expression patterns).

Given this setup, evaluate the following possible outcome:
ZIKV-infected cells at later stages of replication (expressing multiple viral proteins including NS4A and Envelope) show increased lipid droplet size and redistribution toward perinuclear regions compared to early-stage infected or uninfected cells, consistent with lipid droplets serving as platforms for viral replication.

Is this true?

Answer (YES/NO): NO